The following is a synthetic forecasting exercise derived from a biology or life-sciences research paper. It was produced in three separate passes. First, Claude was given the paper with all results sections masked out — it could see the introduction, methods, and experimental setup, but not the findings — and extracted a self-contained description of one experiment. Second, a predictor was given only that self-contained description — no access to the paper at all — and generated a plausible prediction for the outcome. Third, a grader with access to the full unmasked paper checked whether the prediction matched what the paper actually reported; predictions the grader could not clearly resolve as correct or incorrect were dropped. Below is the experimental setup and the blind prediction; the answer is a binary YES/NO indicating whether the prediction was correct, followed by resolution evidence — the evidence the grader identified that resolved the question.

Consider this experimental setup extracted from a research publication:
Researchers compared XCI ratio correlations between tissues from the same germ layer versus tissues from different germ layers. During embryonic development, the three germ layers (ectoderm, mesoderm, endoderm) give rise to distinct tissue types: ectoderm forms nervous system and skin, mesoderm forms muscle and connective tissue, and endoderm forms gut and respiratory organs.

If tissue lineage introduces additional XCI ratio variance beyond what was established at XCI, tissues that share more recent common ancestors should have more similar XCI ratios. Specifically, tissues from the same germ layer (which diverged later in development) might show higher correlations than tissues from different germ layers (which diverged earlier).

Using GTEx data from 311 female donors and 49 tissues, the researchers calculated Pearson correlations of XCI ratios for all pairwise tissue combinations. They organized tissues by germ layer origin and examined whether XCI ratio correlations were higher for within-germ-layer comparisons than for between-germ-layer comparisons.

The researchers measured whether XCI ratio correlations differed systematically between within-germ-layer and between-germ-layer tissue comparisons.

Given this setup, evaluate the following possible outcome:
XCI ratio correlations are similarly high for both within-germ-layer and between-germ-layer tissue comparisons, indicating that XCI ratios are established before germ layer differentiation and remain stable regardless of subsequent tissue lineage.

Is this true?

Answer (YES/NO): YES